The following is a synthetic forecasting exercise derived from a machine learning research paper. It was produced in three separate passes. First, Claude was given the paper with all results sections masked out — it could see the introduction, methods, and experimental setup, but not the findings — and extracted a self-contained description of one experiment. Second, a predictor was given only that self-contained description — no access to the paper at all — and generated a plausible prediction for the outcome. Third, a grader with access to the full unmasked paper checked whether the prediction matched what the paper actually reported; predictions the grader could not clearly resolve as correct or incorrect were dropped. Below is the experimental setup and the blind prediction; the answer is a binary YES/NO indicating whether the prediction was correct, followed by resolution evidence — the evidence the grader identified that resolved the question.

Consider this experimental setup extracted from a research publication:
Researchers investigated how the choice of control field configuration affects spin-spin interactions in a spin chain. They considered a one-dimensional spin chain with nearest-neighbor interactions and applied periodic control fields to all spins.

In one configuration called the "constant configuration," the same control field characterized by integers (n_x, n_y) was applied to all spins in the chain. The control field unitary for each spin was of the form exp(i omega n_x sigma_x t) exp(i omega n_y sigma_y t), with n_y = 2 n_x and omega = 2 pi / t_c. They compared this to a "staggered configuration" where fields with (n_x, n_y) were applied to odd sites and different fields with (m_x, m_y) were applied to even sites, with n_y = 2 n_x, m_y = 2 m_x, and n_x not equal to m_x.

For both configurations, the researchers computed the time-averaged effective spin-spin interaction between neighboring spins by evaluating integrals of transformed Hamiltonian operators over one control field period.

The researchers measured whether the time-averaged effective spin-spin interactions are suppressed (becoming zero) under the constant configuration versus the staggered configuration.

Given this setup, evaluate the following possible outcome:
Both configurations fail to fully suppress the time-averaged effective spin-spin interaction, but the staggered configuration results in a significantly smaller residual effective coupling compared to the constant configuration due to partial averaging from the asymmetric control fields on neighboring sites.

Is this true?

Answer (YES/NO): NO